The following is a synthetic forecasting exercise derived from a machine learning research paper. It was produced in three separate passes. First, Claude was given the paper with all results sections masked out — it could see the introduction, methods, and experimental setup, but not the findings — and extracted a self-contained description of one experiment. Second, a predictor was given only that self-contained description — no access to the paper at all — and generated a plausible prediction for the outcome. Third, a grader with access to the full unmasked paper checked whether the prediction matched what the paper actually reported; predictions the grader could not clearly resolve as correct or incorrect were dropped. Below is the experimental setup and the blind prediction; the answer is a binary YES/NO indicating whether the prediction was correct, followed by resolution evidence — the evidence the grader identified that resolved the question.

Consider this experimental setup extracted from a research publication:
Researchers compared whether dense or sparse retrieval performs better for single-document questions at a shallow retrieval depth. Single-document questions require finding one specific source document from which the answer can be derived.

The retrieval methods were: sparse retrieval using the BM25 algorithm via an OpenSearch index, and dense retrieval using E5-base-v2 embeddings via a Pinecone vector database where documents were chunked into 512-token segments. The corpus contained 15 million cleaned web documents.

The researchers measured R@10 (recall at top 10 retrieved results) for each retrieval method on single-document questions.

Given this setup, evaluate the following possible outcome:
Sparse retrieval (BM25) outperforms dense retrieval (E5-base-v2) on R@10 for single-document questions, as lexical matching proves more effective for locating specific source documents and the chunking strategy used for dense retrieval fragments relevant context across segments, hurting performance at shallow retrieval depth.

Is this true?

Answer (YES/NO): YES